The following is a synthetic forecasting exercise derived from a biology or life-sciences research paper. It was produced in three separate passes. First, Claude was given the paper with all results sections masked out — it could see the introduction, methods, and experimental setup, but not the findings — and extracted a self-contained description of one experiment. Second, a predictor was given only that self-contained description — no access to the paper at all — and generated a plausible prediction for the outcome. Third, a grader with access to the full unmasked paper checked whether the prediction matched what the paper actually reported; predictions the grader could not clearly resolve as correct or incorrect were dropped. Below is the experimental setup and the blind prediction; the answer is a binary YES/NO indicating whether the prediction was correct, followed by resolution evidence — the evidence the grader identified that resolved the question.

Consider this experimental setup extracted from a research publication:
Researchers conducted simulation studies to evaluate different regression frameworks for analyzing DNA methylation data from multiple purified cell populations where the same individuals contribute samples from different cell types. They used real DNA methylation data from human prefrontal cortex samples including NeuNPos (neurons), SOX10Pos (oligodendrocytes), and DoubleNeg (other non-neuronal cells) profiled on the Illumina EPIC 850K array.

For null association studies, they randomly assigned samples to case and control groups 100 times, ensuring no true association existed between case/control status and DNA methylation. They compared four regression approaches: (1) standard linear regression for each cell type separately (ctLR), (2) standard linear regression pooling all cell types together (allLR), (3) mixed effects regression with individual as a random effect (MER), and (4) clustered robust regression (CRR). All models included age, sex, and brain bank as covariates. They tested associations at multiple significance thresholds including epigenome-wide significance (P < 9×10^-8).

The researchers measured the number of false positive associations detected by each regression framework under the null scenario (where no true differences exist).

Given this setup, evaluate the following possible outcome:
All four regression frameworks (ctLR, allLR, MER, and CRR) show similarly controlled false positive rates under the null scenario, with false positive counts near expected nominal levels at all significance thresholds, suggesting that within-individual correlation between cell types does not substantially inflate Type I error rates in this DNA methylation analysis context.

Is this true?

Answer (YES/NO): NO